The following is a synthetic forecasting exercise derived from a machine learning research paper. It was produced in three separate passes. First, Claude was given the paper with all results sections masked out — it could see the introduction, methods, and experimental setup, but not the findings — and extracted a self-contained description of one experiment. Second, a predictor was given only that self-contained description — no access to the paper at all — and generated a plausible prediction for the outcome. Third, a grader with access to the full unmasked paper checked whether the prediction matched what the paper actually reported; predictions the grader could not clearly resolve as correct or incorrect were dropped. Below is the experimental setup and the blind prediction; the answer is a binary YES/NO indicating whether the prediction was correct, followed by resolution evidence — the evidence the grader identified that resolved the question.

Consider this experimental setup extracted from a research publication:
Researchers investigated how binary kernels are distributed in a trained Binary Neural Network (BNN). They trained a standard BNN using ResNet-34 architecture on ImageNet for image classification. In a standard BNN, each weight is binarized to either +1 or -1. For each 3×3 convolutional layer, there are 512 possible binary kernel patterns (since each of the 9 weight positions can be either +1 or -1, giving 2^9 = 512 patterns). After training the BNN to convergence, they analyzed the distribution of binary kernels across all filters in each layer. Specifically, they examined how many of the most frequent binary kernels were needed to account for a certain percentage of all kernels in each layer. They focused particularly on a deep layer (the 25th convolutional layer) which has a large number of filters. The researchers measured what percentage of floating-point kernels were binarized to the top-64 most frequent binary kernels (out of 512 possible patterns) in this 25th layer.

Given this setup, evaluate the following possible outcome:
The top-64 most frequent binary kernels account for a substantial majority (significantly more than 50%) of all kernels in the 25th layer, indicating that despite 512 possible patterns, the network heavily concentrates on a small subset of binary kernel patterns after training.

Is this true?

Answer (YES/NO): YES